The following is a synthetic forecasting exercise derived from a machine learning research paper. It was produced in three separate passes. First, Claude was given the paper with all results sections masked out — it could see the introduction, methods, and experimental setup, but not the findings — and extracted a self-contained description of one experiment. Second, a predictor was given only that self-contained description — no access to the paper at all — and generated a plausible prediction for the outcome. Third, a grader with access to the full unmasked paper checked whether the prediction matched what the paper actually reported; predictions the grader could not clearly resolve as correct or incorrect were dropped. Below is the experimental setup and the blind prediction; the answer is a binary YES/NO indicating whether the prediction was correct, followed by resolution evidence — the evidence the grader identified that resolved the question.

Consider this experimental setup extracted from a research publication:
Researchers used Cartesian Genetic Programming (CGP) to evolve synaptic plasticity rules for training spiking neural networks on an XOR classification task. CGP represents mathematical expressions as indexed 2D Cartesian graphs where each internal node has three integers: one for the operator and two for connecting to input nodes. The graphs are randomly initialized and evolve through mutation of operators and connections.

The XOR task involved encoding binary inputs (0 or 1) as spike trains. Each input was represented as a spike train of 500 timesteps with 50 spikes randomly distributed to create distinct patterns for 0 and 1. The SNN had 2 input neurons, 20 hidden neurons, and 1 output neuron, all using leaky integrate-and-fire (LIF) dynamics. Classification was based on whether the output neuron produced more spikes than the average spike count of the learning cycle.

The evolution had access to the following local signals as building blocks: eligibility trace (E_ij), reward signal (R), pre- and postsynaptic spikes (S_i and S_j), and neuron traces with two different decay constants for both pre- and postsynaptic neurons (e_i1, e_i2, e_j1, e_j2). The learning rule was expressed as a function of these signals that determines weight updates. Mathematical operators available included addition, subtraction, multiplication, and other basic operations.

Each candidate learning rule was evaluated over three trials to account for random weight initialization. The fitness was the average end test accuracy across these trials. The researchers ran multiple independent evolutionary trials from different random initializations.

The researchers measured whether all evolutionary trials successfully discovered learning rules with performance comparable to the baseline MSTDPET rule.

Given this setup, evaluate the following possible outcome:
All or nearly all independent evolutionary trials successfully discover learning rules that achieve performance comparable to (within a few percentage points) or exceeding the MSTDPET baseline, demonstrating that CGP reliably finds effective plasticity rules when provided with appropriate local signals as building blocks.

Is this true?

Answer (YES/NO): NO